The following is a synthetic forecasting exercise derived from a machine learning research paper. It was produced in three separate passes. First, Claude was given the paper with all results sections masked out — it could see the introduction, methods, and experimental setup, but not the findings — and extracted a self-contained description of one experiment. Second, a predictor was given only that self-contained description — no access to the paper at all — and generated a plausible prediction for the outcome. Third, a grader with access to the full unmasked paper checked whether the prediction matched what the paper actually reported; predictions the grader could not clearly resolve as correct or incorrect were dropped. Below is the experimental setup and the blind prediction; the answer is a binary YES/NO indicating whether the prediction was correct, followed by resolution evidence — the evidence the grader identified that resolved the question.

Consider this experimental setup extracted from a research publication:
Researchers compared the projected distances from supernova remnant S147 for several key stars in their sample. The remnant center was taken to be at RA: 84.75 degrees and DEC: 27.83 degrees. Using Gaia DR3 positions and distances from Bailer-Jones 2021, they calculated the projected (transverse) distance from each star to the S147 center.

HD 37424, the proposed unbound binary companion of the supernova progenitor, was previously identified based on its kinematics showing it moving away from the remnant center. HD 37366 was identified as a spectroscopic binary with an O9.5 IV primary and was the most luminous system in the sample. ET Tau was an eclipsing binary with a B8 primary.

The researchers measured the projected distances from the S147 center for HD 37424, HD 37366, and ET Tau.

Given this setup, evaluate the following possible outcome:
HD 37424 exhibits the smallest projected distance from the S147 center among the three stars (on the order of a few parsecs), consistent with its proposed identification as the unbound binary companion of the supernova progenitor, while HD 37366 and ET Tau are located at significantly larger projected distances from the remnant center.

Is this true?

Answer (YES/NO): YES